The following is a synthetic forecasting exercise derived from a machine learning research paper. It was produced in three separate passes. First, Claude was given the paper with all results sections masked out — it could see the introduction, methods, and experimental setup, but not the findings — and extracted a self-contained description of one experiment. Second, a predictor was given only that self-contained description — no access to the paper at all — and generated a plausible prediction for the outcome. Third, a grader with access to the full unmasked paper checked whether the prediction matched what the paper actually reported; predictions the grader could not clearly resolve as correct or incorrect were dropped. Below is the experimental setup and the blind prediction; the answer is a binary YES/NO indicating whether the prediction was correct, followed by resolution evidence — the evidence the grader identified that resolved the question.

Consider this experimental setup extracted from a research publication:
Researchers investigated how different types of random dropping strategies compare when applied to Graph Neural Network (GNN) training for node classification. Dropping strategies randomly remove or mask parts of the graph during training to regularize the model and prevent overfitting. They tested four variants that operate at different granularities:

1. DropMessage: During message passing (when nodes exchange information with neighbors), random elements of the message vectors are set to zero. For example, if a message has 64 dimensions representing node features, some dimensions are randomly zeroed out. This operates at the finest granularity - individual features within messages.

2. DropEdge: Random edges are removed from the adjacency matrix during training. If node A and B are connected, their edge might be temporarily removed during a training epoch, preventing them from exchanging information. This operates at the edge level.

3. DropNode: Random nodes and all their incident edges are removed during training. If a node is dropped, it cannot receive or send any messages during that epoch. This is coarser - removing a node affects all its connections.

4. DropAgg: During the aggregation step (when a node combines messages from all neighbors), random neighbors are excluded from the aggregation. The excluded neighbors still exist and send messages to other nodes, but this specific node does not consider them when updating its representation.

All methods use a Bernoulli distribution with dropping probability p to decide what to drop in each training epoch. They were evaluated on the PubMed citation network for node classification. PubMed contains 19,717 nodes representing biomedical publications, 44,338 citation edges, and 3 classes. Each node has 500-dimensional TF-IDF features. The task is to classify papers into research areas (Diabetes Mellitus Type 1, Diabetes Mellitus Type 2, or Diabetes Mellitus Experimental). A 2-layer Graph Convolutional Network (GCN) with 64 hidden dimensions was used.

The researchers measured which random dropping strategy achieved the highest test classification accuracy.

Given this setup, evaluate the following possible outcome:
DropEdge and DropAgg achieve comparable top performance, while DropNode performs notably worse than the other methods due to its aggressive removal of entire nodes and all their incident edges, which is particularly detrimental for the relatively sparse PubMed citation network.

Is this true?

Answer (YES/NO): NO